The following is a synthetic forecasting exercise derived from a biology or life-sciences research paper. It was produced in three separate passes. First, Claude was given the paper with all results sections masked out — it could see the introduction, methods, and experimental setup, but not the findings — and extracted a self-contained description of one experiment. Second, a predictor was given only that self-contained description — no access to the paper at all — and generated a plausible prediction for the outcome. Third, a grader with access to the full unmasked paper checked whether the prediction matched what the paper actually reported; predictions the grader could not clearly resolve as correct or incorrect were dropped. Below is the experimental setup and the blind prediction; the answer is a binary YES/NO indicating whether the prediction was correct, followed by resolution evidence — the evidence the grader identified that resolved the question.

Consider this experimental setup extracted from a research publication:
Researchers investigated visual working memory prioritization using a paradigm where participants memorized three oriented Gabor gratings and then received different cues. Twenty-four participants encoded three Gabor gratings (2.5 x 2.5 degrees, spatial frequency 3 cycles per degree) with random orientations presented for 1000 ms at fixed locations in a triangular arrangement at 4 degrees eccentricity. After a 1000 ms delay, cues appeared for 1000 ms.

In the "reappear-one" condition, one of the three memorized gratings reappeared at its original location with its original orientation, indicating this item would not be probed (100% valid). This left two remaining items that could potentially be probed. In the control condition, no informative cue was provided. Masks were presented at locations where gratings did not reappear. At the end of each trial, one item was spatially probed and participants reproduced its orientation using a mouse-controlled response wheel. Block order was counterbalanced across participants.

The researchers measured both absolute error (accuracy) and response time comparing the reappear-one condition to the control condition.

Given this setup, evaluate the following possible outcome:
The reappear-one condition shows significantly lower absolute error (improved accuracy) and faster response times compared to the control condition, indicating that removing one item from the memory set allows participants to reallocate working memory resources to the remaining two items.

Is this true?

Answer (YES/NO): NO